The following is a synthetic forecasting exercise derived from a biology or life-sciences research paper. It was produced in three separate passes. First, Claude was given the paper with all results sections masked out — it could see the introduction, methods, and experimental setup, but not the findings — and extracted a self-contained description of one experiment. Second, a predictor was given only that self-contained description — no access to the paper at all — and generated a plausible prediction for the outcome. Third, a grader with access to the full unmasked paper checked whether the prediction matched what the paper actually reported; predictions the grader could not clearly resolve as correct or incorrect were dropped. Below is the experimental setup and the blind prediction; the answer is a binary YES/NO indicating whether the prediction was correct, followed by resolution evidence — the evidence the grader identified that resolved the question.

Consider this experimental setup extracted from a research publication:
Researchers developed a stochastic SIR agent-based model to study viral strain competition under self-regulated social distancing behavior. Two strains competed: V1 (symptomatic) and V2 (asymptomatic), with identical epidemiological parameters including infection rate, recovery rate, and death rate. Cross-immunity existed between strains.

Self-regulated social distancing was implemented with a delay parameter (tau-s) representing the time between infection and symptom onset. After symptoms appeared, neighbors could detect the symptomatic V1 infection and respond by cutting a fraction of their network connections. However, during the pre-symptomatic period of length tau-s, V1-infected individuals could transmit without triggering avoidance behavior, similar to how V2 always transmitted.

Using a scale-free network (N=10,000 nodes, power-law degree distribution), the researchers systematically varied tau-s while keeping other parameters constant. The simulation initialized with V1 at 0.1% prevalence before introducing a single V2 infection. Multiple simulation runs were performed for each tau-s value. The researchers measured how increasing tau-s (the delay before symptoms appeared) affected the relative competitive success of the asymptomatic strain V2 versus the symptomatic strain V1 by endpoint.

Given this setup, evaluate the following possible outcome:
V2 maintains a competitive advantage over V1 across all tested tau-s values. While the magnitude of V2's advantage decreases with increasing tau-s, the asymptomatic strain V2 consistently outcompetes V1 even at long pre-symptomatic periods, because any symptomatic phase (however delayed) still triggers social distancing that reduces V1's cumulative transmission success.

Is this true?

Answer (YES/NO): NO